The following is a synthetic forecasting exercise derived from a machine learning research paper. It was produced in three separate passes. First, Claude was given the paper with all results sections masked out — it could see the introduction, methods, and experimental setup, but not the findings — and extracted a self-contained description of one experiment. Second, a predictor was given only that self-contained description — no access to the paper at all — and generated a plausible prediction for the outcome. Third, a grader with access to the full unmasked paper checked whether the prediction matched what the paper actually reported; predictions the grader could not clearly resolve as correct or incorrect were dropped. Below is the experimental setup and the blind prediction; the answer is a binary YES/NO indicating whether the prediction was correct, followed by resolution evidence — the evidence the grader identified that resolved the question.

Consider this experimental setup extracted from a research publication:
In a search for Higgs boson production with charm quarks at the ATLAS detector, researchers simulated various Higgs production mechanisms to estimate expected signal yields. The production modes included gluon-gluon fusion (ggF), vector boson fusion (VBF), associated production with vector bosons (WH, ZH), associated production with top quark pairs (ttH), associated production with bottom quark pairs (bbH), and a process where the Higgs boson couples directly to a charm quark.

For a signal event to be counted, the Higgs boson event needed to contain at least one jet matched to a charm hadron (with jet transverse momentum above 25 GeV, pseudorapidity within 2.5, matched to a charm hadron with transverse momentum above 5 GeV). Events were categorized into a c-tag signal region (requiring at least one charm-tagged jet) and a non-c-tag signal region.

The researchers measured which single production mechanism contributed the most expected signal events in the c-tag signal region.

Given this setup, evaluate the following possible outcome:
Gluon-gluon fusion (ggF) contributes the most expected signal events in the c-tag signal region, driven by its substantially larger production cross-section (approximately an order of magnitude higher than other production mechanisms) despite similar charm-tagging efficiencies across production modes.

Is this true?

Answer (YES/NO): NO